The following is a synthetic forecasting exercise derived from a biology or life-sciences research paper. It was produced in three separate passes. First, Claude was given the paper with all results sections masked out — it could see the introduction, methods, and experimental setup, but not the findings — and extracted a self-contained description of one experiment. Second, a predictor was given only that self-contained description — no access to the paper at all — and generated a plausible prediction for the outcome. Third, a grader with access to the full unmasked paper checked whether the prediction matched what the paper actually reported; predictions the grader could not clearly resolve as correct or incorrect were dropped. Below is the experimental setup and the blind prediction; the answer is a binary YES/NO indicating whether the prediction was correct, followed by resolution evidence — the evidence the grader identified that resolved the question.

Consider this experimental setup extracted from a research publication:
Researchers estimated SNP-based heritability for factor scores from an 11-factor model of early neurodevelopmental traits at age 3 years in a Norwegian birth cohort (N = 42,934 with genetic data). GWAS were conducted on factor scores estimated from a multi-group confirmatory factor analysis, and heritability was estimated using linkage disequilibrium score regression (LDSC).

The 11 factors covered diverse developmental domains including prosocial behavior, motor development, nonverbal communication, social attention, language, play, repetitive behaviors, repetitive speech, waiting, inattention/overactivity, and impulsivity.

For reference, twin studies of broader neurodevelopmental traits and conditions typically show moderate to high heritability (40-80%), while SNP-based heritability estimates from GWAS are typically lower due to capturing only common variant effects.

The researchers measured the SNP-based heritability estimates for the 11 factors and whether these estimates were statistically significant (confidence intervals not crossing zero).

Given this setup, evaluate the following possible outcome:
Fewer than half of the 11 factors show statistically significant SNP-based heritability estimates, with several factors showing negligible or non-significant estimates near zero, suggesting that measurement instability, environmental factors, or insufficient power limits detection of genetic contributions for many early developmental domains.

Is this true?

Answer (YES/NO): NO